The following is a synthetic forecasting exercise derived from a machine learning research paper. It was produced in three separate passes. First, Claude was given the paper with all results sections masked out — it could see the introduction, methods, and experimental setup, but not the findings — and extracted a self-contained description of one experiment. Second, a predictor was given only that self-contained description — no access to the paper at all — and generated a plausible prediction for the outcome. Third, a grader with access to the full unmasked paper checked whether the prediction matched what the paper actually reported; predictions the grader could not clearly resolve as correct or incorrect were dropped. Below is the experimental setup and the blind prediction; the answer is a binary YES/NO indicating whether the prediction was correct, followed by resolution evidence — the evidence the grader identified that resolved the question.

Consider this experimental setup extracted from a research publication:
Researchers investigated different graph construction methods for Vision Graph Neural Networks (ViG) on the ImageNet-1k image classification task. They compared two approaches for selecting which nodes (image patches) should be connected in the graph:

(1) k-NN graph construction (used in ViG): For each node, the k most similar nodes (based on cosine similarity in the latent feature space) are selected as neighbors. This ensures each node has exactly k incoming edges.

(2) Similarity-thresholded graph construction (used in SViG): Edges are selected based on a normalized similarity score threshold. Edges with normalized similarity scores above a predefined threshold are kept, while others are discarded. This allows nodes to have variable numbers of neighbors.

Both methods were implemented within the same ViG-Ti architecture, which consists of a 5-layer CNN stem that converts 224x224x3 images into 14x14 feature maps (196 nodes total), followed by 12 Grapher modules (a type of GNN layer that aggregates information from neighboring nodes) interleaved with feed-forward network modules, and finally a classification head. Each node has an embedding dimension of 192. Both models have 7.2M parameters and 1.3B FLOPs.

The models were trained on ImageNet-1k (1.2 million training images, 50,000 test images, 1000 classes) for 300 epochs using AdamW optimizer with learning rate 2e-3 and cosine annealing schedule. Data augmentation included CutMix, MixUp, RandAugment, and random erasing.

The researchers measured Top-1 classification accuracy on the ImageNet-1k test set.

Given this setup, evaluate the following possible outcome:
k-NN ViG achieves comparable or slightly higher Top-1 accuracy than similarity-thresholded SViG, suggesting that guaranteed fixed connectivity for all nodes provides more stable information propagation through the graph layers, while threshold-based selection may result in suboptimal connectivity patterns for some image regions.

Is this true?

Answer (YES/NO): NO